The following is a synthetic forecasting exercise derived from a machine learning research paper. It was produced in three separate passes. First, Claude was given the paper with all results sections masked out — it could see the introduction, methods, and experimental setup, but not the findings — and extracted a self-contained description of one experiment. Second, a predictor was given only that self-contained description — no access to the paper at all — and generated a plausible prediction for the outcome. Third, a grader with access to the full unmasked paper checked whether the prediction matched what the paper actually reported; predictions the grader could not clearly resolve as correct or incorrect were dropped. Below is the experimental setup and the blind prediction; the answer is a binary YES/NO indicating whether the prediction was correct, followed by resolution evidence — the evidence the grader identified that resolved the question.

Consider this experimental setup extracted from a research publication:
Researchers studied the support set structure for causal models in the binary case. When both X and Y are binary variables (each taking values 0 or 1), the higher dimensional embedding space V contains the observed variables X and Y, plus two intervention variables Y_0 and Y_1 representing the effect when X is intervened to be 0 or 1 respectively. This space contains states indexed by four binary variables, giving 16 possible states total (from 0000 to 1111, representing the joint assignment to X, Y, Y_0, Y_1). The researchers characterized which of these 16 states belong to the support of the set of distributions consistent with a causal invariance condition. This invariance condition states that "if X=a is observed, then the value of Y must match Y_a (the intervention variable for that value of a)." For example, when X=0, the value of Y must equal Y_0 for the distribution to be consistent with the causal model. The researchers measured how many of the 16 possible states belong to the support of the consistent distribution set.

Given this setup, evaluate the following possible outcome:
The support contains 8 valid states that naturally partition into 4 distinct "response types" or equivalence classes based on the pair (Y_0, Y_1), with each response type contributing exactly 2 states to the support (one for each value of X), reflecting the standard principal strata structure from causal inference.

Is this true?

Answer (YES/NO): YES